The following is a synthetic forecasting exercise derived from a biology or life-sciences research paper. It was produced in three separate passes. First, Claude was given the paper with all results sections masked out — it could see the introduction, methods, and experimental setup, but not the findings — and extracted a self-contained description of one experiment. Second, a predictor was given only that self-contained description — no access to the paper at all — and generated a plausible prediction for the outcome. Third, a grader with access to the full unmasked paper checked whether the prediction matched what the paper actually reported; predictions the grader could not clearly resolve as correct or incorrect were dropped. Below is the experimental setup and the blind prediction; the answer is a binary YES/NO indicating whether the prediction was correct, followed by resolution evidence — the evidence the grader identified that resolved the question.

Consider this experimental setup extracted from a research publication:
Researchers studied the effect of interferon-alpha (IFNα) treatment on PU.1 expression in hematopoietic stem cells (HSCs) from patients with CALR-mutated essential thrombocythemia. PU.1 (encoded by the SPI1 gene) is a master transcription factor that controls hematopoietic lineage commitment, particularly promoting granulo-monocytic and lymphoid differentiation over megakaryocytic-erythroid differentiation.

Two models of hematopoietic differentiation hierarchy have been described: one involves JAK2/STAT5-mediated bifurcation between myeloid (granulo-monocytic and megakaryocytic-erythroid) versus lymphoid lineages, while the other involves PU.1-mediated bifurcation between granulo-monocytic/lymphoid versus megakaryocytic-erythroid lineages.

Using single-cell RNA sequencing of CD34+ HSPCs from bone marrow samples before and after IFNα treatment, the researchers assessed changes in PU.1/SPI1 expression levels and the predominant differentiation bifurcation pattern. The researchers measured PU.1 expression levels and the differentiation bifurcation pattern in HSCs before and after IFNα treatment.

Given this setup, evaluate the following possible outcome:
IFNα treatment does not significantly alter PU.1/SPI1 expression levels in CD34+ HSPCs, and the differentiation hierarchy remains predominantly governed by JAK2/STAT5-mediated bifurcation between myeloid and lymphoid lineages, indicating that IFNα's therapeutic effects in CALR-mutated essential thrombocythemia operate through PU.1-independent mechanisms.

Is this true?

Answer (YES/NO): NO